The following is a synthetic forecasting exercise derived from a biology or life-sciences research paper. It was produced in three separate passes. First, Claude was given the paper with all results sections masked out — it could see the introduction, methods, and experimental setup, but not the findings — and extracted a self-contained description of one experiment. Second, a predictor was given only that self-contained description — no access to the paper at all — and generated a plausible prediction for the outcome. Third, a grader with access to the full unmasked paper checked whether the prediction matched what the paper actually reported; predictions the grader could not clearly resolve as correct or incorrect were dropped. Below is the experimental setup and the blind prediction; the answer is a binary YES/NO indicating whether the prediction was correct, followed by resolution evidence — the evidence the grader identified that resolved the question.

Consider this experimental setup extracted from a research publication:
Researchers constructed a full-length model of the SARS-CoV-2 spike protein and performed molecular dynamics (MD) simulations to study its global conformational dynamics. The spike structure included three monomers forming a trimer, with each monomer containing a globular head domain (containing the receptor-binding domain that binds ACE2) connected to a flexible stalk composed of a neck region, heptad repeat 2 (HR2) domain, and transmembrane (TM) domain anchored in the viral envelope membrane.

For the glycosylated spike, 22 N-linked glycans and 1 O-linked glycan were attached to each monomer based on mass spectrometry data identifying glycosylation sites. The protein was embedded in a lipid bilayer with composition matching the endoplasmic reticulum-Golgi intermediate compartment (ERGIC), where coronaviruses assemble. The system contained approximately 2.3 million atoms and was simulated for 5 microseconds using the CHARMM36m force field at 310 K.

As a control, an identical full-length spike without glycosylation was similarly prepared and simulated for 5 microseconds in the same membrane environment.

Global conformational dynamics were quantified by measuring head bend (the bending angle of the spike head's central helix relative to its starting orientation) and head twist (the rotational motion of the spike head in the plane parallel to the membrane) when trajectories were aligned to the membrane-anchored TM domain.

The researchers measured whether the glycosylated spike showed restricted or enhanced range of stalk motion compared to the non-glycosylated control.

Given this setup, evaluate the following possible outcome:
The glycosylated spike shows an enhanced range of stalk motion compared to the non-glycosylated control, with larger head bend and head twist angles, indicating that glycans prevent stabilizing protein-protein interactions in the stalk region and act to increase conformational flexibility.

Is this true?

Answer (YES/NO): NO